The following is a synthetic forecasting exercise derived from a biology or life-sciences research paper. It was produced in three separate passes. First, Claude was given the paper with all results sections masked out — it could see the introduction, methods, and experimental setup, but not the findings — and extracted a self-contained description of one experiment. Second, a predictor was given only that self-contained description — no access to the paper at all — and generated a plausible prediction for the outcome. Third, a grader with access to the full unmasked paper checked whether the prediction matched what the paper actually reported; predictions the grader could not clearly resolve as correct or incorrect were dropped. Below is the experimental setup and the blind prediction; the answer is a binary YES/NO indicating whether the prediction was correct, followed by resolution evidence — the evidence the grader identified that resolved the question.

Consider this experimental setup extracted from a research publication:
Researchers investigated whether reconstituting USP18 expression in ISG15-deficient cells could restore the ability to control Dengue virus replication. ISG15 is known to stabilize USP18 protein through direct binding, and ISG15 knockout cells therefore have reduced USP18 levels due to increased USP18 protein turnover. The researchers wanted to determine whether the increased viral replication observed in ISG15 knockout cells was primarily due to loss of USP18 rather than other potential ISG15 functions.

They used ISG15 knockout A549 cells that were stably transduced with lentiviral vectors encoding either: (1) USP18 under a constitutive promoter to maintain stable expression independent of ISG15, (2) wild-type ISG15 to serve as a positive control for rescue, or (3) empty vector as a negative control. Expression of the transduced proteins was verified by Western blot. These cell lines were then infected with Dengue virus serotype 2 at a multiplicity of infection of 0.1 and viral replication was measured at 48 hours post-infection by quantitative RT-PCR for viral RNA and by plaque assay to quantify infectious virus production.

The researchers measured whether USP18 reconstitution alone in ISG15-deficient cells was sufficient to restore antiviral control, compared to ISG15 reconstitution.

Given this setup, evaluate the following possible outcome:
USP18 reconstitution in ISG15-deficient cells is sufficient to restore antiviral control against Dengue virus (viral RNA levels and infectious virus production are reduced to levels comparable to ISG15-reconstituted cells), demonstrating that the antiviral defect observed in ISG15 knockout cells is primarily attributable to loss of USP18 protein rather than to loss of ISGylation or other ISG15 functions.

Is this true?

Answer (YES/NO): YES